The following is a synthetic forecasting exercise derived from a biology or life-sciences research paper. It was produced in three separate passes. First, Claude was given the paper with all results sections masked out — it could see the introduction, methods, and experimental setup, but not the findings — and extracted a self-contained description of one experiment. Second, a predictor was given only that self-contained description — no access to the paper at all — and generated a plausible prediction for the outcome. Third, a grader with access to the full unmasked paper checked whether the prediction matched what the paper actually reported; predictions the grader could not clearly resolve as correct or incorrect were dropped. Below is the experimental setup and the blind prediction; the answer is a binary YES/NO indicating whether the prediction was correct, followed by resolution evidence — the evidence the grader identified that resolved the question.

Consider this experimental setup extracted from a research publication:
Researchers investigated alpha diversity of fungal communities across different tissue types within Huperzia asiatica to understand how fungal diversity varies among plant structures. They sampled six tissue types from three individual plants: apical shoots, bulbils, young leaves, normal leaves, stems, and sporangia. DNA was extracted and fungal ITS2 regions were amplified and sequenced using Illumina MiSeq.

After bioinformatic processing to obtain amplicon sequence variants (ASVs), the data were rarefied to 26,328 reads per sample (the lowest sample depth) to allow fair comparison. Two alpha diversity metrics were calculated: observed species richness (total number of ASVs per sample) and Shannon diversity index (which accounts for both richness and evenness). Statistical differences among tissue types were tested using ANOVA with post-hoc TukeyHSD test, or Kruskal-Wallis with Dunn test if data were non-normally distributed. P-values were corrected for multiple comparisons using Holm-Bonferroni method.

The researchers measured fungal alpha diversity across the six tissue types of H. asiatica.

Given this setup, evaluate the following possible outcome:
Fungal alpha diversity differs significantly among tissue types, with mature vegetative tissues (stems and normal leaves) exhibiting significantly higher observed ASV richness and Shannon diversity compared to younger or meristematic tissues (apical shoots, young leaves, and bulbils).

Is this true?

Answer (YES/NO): NO